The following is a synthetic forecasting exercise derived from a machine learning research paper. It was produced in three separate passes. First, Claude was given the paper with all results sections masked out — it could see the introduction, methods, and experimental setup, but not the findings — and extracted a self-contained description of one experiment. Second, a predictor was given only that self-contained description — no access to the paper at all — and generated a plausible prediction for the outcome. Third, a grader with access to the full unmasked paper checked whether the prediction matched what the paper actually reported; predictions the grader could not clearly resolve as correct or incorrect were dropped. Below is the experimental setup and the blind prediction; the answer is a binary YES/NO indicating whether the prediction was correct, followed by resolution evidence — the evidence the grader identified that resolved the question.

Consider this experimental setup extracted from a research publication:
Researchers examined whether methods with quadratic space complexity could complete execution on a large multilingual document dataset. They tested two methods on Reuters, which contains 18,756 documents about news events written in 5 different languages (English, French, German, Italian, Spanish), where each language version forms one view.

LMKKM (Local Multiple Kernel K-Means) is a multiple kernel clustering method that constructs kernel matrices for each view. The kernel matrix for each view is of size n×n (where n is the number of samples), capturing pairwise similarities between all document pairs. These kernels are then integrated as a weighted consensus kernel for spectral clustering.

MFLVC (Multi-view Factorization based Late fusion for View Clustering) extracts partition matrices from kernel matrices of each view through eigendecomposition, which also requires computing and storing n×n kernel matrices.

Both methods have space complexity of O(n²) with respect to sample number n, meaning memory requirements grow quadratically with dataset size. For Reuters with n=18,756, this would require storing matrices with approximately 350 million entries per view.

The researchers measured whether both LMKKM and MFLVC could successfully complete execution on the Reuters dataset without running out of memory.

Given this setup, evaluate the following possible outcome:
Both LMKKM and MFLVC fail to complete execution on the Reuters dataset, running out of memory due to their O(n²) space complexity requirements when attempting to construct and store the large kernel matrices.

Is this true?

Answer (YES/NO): YES